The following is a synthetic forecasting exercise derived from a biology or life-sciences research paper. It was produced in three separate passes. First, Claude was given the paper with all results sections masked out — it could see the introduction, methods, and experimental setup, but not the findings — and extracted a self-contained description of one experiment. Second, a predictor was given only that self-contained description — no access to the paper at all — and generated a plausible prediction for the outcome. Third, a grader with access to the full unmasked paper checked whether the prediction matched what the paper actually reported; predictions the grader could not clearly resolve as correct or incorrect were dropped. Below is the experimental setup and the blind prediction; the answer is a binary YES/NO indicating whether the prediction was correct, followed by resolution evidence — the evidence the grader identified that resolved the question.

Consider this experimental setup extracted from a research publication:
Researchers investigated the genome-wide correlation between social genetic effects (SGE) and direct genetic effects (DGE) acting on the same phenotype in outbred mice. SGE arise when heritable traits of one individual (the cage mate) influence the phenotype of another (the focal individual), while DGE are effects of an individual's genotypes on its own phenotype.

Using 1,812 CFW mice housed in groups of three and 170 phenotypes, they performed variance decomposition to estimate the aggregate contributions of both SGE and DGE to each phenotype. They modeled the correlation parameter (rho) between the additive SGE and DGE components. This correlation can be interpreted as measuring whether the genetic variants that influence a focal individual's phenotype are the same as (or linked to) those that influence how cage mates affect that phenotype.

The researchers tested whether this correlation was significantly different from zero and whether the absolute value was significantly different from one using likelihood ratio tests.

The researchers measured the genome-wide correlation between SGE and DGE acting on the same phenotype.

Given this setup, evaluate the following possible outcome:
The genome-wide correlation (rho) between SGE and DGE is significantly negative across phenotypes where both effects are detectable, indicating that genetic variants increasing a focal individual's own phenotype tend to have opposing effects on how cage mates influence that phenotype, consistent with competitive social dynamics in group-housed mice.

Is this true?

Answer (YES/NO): NO